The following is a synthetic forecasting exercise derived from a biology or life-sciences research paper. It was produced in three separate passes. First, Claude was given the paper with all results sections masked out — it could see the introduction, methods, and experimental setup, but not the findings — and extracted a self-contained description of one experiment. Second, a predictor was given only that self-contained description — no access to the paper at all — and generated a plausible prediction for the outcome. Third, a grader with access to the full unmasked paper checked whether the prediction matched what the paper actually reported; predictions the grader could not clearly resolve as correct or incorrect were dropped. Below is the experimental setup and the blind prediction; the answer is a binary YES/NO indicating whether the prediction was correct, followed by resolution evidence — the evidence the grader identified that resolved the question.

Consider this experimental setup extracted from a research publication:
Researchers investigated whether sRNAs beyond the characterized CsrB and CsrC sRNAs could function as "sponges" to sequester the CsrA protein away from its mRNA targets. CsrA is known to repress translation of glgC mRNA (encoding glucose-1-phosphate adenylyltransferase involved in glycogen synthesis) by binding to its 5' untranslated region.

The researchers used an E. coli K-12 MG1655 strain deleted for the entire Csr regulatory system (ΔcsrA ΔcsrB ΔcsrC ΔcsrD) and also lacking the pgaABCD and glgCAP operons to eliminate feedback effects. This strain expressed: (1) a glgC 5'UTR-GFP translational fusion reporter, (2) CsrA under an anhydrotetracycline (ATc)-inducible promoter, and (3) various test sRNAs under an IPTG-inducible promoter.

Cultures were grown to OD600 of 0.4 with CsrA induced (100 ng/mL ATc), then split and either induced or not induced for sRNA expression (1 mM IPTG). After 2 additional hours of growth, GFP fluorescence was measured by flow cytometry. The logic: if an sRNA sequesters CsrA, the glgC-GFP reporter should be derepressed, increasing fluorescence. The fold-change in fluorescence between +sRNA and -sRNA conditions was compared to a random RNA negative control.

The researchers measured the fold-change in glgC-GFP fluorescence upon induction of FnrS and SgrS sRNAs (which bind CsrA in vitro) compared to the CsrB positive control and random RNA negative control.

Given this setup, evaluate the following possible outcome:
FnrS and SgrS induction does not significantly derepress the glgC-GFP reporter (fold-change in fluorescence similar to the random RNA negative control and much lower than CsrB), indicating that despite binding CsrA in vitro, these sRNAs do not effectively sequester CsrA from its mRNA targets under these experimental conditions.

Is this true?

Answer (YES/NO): NO